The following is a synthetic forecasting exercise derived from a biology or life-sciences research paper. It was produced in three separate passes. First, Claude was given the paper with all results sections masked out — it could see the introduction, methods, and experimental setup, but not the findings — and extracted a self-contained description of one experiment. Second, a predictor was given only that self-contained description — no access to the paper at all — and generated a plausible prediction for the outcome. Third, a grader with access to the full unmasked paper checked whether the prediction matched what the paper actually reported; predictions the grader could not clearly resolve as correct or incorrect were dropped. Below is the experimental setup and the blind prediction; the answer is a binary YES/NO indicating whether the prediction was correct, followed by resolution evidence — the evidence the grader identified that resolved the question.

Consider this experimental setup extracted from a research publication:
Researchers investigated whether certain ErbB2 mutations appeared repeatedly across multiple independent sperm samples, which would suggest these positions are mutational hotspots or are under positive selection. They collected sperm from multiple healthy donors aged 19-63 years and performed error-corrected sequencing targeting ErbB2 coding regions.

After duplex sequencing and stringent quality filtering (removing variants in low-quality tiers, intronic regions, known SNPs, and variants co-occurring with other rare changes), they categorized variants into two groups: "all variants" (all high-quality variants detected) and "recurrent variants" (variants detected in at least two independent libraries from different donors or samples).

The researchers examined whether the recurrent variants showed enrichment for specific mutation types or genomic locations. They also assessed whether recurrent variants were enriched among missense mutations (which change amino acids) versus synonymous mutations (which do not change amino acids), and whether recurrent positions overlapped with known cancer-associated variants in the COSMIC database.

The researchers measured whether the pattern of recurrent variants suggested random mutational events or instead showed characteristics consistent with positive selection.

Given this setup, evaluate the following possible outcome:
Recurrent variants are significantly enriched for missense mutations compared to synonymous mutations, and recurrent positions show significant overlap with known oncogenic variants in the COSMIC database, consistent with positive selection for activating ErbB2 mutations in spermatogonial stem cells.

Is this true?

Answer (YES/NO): YES